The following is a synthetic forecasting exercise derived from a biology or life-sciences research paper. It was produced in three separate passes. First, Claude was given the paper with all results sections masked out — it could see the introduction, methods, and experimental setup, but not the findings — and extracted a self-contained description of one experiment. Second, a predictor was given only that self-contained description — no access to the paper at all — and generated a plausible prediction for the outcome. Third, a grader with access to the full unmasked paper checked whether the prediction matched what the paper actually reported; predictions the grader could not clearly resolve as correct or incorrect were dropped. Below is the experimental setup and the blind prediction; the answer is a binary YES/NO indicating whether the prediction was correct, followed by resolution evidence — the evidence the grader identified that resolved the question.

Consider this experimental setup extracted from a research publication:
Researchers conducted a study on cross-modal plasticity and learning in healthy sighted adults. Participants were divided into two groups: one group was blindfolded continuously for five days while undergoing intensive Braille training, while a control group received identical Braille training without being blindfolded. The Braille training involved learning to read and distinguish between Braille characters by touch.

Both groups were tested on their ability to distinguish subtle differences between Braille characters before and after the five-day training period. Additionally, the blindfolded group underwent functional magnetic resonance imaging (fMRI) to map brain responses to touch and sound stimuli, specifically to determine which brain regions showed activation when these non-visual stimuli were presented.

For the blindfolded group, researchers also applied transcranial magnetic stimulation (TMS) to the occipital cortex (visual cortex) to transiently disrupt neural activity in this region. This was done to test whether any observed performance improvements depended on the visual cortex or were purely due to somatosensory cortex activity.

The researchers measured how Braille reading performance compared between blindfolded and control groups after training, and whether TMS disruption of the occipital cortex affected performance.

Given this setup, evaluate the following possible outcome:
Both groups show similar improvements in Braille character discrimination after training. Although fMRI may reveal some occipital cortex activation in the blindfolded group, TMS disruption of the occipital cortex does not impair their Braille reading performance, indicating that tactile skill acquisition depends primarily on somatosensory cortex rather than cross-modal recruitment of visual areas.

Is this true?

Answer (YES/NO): NO